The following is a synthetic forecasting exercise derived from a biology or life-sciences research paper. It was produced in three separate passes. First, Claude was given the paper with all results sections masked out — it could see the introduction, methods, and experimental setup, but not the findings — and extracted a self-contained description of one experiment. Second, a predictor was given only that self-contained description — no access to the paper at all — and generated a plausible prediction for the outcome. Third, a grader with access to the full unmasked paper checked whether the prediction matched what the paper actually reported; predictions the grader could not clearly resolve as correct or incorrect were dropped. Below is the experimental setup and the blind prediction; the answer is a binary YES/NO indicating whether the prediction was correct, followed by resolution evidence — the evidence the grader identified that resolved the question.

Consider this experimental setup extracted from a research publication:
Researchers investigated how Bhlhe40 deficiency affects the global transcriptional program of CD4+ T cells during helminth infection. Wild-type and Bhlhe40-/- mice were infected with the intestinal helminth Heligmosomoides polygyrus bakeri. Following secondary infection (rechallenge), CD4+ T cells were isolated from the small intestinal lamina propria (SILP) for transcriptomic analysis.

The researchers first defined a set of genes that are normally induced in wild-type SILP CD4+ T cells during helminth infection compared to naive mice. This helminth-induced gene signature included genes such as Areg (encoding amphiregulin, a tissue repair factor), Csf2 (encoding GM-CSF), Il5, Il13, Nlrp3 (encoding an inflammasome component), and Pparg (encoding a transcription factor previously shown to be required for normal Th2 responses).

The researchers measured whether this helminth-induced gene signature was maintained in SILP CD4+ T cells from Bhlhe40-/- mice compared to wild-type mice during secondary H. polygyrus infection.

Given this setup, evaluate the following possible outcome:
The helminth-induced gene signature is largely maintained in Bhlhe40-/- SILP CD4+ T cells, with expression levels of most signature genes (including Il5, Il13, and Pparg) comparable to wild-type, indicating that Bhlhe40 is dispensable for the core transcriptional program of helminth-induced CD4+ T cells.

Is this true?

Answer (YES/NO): NO